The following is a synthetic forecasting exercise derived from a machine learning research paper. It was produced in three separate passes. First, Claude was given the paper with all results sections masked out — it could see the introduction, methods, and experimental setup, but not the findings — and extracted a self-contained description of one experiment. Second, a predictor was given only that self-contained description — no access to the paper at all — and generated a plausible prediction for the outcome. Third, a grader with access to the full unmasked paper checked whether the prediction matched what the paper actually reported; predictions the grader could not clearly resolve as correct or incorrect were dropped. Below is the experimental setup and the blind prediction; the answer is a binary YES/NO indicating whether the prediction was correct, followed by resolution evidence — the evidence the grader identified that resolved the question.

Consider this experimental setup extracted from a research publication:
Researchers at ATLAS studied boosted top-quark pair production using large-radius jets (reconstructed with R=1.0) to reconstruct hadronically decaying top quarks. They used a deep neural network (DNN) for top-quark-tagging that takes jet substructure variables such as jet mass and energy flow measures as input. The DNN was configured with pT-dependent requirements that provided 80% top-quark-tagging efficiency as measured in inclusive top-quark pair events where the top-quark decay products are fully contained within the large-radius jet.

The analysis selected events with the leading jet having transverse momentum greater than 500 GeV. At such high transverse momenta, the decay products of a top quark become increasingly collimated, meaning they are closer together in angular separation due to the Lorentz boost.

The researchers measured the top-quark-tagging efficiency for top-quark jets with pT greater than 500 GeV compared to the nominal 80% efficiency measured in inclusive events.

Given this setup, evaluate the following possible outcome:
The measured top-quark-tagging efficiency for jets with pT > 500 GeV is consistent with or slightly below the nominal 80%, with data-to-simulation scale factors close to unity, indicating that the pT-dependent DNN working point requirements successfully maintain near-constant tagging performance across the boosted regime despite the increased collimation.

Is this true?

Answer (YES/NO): NO